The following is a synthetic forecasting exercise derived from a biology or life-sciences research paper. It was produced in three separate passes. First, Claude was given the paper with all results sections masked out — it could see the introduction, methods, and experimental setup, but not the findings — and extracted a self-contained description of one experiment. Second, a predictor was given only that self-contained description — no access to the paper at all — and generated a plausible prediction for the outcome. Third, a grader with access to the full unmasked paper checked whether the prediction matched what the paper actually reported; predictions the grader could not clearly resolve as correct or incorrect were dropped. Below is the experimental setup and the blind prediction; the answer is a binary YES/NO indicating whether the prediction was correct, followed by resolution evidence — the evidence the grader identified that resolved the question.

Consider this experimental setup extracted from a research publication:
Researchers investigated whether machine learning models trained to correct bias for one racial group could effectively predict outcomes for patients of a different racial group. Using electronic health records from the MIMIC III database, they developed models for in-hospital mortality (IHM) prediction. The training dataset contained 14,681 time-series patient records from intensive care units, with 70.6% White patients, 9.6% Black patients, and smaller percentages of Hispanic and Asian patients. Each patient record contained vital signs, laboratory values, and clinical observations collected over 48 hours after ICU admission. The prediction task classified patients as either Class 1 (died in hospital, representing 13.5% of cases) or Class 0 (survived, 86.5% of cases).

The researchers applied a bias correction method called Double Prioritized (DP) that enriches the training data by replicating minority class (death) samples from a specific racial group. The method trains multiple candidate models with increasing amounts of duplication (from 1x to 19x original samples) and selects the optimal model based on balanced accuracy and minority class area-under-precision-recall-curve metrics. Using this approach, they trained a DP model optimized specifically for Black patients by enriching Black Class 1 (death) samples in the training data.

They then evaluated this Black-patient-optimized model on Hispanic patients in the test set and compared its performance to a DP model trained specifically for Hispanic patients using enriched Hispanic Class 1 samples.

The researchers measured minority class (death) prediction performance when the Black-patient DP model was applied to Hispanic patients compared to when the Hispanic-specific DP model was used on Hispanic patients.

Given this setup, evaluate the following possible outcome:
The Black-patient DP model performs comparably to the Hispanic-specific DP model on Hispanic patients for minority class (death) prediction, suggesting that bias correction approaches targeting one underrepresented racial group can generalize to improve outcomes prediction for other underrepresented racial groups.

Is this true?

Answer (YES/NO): NO